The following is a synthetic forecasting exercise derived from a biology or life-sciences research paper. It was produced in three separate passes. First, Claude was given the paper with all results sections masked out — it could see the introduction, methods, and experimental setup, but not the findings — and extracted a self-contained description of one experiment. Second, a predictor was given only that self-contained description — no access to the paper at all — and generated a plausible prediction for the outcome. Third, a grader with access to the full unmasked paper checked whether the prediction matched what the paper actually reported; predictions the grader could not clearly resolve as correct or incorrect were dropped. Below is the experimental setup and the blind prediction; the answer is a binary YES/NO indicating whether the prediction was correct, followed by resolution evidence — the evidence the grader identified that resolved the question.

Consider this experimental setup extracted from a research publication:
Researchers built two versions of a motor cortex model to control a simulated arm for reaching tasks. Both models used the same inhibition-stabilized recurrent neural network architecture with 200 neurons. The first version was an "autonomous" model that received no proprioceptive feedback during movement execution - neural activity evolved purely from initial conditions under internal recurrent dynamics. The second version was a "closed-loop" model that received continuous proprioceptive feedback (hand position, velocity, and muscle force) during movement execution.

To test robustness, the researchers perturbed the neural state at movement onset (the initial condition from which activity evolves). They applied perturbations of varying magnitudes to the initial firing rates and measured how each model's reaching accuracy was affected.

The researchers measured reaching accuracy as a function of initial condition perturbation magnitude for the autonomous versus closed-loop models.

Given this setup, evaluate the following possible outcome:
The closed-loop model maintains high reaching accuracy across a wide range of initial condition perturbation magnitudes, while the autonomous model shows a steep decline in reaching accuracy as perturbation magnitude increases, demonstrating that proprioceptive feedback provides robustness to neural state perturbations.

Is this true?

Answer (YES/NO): YES